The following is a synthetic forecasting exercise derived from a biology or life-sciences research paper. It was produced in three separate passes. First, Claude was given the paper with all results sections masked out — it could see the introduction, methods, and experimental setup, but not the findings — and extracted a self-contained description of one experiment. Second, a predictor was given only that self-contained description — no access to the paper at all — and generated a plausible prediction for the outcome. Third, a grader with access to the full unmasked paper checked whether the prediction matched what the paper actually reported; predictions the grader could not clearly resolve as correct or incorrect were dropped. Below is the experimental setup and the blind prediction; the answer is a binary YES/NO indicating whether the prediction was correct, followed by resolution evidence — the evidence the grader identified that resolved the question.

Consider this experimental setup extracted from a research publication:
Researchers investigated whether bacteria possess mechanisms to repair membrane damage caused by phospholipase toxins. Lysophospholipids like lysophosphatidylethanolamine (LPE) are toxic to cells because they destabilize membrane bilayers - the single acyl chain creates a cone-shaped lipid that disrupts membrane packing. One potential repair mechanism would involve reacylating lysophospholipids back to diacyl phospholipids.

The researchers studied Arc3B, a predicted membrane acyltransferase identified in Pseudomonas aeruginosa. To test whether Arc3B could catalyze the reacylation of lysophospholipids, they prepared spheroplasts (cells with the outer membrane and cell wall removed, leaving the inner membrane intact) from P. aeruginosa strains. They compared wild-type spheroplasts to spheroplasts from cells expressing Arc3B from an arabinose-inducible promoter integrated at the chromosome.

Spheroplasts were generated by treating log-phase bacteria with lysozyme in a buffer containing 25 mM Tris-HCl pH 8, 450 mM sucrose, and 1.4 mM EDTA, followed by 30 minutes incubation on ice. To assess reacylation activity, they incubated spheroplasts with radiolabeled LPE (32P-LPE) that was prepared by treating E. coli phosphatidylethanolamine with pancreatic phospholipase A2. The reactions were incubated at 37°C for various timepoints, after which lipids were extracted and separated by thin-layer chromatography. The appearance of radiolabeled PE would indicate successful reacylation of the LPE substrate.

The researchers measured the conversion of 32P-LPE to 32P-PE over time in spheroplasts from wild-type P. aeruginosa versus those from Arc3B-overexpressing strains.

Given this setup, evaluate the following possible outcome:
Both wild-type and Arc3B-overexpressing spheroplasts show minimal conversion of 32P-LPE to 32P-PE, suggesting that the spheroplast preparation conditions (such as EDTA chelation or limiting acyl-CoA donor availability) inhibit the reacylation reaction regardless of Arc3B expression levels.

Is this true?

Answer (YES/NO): NO